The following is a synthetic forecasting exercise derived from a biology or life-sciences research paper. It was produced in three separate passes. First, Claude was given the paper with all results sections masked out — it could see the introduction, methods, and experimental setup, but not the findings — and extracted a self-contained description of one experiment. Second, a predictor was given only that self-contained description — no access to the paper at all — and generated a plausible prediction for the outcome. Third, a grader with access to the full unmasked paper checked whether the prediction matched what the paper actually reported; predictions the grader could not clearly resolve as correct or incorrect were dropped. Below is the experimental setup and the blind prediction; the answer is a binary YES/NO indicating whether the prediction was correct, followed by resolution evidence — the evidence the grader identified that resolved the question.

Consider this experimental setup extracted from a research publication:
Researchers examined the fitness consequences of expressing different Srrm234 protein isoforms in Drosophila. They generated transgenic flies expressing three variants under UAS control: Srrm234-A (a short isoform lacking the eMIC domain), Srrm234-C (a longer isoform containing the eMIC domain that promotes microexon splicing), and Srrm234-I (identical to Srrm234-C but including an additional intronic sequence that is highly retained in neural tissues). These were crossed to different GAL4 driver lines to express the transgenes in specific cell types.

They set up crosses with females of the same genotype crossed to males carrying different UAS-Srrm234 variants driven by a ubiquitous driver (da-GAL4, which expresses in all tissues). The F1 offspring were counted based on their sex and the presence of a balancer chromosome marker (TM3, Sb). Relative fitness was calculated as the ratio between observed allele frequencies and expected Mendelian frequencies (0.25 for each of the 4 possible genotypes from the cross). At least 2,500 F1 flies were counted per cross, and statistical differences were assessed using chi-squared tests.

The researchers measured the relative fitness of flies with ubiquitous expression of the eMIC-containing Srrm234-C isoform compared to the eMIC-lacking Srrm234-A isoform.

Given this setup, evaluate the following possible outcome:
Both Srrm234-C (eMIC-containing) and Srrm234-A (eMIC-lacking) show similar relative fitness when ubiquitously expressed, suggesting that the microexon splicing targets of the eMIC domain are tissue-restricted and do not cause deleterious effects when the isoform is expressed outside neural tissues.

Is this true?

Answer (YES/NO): NO